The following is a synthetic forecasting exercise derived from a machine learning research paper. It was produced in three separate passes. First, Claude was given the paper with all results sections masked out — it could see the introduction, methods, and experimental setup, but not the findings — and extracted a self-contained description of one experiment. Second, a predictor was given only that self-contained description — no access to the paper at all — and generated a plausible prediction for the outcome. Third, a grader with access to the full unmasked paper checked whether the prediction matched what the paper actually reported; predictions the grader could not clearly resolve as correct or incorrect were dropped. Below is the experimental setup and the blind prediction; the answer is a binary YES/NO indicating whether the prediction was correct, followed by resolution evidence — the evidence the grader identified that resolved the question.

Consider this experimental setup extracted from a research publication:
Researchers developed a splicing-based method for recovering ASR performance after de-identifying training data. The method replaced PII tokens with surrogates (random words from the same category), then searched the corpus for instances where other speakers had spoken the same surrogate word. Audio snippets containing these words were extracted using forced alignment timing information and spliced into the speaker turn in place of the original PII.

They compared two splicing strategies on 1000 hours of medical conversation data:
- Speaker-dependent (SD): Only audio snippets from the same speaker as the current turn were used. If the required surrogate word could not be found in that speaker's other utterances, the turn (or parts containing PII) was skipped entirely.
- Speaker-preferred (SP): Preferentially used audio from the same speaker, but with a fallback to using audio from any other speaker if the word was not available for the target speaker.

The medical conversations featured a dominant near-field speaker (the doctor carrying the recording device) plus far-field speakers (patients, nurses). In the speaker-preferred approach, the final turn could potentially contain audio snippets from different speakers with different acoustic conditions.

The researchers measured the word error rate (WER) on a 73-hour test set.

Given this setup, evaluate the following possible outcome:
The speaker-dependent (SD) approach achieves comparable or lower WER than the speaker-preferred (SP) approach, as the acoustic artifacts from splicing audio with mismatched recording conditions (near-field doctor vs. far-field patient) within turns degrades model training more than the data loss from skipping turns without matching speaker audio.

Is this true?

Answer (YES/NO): NO